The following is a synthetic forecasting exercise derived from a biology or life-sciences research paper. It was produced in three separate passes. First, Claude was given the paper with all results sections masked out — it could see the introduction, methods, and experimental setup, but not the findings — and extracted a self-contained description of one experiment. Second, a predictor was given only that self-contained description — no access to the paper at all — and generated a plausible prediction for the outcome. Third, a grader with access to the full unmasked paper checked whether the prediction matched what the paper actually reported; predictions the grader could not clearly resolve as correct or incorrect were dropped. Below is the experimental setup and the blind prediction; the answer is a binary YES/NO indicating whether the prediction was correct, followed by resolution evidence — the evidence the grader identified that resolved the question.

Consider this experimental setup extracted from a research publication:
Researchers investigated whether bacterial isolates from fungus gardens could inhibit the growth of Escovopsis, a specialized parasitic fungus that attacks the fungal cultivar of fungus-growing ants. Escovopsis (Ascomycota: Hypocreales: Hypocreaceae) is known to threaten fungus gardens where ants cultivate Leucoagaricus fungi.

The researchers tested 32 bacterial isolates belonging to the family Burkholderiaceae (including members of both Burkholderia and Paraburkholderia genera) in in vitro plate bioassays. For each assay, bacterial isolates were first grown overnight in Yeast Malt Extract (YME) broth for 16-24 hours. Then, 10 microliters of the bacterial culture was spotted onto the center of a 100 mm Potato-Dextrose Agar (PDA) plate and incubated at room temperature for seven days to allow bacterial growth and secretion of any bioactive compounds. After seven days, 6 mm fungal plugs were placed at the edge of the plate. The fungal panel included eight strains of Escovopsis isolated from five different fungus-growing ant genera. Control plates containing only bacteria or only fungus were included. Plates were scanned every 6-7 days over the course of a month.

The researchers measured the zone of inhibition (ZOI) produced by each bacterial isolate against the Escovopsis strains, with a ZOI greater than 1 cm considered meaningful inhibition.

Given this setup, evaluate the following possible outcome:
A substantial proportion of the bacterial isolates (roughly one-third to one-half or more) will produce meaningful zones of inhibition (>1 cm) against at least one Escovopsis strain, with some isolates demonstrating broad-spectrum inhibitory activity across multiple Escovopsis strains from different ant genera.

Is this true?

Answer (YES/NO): YES